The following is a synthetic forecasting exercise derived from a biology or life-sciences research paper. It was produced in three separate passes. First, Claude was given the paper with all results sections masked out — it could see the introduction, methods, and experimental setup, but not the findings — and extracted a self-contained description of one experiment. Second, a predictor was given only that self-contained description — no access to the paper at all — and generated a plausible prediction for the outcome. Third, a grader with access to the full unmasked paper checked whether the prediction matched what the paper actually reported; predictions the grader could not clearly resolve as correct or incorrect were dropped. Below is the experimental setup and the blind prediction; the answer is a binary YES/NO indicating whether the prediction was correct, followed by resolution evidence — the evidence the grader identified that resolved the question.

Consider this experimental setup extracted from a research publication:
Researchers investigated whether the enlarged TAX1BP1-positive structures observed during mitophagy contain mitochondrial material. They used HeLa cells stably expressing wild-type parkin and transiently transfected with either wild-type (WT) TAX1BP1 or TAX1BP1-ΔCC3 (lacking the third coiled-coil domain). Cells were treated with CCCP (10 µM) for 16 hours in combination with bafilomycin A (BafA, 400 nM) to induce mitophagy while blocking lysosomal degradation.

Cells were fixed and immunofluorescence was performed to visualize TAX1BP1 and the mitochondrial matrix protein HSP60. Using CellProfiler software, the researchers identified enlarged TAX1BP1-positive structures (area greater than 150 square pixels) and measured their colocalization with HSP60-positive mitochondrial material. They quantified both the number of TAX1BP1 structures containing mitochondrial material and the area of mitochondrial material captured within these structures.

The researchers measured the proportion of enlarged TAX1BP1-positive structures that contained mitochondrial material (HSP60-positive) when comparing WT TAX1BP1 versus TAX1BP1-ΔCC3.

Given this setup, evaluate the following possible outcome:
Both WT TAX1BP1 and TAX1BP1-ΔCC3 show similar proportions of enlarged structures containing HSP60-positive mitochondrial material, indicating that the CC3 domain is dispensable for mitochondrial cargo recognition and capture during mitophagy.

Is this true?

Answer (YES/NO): NO